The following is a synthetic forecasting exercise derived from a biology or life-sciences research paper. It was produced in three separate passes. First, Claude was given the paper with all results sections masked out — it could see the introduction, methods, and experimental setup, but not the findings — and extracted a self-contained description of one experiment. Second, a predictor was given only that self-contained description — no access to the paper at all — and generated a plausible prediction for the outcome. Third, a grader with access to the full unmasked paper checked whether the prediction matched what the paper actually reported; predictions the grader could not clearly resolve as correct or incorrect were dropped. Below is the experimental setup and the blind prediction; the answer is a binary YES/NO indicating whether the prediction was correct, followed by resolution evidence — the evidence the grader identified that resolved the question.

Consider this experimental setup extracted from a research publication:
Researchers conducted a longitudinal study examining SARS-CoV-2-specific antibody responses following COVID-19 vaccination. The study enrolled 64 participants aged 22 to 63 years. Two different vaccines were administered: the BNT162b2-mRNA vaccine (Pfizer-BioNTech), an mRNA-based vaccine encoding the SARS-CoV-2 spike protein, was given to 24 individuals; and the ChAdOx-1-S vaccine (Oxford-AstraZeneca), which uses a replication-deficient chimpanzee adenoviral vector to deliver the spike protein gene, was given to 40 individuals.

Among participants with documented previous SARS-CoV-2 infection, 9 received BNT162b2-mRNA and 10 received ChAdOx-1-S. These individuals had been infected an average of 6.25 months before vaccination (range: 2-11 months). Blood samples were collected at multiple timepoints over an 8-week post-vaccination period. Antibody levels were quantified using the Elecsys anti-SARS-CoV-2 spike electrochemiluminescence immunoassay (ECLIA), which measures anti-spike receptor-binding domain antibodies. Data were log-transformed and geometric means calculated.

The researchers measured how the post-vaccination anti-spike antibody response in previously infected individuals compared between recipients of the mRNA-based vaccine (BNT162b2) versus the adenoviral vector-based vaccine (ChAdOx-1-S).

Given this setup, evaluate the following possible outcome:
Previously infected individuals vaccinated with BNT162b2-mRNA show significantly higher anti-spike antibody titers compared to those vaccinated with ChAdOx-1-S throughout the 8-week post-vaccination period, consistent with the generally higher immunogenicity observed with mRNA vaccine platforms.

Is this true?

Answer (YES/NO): NO